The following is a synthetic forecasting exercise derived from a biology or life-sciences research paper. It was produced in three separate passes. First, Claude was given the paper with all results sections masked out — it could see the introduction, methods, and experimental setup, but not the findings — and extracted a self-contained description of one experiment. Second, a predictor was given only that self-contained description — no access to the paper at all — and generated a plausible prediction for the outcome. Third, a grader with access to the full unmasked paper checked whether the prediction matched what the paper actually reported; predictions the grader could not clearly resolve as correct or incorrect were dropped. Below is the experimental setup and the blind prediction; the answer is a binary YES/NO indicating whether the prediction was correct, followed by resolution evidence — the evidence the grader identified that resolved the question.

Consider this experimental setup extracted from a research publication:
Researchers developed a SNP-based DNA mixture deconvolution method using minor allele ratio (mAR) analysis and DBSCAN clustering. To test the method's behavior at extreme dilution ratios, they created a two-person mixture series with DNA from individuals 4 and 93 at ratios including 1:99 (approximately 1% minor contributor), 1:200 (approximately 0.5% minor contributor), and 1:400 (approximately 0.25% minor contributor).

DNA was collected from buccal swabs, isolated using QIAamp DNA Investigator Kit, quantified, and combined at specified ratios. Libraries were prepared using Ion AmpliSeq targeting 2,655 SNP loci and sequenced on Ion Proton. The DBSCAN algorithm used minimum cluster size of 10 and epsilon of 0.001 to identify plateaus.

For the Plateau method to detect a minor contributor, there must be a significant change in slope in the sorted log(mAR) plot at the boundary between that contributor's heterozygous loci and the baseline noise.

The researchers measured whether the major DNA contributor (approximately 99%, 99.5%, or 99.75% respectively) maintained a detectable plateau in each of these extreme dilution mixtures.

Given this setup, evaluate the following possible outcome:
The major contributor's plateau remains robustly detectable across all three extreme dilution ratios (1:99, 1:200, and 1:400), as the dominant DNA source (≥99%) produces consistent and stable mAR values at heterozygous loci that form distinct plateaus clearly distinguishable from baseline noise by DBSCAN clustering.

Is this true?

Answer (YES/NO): YES